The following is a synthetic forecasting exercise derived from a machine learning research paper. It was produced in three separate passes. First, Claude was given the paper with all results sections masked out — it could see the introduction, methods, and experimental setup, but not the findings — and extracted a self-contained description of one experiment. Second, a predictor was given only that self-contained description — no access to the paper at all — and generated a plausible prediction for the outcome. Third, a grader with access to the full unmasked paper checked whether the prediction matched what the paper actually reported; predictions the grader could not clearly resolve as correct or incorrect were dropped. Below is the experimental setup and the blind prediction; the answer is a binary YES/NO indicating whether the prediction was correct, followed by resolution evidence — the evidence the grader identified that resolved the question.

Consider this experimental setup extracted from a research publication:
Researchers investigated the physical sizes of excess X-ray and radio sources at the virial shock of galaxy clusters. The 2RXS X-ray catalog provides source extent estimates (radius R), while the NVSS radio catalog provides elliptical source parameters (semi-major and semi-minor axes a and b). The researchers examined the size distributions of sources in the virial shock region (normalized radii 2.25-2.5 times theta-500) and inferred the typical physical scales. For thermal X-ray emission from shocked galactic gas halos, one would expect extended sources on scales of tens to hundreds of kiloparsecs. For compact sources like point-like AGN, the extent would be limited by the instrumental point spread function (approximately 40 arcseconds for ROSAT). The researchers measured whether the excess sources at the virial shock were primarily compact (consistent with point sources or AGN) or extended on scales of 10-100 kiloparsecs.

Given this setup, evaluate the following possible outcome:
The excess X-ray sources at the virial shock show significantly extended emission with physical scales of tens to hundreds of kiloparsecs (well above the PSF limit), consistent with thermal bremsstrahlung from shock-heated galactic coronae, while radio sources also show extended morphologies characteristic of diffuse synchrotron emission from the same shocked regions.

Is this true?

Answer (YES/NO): YES